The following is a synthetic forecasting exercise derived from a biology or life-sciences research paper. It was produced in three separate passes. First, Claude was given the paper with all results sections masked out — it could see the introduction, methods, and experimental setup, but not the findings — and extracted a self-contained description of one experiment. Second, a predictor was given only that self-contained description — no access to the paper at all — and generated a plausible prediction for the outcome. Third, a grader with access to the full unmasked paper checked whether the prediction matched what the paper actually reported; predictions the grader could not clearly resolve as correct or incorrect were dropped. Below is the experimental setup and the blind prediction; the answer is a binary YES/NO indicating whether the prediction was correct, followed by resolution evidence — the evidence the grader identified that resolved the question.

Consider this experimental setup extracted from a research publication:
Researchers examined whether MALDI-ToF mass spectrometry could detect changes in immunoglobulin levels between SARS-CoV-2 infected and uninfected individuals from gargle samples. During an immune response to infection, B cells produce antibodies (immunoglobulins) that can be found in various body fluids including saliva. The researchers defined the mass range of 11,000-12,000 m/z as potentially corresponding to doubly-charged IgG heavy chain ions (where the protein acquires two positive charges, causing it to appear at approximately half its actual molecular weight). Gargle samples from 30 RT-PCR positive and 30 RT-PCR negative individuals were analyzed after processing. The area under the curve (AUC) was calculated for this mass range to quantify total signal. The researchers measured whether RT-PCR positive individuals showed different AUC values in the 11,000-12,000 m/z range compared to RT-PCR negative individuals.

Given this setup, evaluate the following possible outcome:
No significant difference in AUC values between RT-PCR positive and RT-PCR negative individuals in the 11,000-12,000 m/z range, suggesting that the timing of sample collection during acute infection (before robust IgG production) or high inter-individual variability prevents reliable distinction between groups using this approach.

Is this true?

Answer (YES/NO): NO